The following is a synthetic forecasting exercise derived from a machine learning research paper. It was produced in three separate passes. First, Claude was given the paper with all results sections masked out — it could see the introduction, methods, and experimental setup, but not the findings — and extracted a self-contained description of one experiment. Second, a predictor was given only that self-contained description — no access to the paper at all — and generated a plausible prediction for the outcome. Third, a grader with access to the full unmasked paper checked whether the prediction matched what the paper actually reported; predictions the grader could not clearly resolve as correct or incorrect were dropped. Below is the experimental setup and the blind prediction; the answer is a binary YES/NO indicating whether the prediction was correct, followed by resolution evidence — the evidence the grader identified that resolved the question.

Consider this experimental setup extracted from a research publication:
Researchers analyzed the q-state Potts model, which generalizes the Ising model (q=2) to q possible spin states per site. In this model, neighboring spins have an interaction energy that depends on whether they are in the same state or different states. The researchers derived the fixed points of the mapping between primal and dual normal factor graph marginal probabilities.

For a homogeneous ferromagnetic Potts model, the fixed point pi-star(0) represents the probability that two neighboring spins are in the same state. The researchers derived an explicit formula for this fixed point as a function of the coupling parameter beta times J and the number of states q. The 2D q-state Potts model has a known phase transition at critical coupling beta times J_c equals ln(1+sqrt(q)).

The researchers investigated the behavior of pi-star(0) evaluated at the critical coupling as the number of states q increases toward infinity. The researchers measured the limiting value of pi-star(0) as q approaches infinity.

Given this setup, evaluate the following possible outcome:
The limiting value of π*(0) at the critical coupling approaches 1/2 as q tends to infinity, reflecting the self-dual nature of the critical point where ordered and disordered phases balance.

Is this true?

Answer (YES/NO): YES